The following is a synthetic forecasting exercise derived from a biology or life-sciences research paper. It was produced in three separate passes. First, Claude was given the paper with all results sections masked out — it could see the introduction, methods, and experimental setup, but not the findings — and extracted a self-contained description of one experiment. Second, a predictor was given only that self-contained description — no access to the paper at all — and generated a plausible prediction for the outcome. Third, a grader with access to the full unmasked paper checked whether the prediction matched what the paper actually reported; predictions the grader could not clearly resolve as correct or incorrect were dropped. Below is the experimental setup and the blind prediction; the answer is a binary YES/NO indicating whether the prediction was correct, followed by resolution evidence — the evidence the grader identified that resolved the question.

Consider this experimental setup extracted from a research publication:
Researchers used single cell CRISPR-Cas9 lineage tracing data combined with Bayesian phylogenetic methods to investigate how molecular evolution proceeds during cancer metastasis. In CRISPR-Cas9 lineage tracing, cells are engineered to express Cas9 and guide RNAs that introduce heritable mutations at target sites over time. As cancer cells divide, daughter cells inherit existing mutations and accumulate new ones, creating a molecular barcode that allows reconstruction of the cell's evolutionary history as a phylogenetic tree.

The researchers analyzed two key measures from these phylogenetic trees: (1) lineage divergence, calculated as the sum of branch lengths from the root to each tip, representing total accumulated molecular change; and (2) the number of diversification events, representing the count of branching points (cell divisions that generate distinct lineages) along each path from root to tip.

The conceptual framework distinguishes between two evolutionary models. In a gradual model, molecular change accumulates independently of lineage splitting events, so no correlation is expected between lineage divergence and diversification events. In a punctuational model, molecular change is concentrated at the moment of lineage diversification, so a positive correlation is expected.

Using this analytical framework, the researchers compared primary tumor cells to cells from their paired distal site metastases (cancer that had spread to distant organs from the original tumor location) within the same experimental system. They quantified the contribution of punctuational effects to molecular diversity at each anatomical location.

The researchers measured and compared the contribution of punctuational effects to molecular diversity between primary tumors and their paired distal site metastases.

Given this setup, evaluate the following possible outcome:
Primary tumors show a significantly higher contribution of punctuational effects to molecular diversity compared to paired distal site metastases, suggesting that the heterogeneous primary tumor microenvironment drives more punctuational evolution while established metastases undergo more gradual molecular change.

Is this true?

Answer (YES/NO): NO